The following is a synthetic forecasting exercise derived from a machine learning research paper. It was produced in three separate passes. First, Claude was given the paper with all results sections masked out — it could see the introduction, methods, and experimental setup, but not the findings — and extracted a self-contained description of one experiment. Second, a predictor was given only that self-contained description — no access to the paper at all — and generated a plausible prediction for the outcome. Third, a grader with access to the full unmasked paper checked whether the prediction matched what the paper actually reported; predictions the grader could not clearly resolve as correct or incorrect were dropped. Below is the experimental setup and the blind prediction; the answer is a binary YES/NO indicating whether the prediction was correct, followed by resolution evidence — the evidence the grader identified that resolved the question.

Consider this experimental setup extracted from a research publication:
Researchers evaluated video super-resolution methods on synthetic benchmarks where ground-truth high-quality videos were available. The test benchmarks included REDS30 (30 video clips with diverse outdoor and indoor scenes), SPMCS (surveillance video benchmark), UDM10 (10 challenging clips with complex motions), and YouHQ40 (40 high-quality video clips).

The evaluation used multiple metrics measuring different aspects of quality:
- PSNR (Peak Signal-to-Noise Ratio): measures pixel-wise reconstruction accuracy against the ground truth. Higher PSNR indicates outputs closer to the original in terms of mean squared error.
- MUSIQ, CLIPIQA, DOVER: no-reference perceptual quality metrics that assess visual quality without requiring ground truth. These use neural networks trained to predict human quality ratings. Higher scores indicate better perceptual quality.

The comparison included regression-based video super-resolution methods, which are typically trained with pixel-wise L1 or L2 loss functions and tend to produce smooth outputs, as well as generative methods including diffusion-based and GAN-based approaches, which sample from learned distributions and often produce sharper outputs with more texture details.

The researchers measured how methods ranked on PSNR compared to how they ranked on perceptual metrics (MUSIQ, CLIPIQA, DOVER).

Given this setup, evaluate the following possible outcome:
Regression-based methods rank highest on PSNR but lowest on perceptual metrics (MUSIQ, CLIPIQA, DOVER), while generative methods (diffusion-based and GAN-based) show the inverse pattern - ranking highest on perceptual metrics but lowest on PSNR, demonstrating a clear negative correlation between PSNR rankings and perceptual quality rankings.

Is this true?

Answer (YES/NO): NO